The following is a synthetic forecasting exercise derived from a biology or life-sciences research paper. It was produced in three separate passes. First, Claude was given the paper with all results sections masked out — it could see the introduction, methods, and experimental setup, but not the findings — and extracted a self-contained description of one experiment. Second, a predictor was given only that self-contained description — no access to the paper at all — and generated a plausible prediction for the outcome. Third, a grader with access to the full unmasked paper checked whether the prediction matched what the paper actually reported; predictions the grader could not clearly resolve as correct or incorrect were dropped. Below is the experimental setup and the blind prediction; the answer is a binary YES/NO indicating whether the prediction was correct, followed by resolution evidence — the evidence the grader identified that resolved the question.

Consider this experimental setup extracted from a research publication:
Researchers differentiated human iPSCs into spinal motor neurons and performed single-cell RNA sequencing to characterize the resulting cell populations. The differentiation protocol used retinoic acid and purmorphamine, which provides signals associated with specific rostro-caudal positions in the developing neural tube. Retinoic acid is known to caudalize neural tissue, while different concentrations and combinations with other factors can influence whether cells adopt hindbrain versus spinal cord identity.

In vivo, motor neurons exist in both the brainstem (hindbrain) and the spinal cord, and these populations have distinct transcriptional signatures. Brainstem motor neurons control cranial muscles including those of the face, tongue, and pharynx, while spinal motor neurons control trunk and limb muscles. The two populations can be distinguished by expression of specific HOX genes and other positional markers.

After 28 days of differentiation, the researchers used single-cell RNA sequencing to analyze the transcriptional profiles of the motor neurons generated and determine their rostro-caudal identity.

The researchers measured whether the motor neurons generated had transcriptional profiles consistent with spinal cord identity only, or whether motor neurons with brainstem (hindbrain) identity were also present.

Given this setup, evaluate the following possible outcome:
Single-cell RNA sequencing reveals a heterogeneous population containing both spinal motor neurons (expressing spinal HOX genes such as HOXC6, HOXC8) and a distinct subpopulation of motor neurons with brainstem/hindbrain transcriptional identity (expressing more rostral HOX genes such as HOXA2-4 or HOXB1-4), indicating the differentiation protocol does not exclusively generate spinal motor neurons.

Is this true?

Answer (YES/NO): NO